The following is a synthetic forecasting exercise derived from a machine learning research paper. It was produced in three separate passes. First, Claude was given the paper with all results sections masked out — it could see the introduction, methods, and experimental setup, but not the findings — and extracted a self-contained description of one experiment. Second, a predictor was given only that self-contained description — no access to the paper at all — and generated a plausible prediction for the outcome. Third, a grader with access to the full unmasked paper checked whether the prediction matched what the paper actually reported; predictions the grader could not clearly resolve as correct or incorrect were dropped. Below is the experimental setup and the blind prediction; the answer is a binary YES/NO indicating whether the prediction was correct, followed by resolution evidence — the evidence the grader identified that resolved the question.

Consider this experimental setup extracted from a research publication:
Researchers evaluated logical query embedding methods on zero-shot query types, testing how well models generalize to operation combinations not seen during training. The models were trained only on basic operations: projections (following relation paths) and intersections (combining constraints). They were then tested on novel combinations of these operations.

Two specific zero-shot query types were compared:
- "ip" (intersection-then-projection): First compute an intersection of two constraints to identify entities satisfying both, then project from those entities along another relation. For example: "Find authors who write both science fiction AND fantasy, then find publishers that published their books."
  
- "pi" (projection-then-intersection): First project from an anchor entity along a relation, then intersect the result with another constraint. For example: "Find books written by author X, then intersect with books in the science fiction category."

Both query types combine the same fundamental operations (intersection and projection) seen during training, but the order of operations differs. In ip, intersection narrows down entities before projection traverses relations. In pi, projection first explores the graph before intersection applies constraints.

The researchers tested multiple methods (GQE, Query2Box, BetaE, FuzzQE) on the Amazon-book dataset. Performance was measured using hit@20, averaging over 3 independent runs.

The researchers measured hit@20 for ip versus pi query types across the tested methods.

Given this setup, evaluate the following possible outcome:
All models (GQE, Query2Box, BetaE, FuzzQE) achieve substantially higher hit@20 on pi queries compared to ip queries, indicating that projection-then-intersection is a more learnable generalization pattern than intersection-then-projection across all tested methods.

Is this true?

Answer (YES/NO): NO